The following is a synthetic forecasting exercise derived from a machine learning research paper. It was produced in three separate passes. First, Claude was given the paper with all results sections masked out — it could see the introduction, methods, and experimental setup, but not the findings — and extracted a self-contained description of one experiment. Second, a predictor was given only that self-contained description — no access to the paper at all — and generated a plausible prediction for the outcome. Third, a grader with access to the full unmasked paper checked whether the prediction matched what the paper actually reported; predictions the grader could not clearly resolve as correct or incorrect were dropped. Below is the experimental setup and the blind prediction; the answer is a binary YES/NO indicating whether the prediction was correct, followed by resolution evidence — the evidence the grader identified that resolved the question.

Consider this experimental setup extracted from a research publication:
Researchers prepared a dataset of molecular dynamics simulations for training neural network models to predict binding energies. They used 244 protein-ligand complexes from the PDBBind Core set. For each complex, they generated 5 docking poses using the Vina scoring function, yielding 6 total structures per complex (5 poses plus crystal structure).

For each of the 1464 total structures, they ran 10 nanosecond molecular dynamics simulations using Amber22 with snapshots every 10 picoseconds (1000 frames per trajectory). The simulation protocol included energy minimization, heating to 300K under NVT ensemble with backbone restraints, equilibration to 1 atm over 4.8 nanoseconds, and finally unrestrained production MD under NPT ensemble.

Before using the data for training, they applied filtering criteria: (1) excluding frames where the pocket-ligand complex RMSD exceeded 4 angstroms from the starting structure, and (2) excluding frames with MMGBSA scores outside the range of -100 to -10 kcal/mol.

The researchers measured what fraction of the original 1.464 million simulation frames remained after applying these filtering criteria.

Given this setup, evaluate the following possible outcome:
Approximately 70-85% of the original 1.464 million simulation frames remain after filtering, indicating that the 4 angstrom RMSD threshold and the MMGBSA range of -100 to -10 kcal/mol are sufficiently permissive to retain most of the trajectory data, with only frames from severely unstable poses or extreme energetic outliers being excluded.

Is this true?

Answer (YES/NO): YES